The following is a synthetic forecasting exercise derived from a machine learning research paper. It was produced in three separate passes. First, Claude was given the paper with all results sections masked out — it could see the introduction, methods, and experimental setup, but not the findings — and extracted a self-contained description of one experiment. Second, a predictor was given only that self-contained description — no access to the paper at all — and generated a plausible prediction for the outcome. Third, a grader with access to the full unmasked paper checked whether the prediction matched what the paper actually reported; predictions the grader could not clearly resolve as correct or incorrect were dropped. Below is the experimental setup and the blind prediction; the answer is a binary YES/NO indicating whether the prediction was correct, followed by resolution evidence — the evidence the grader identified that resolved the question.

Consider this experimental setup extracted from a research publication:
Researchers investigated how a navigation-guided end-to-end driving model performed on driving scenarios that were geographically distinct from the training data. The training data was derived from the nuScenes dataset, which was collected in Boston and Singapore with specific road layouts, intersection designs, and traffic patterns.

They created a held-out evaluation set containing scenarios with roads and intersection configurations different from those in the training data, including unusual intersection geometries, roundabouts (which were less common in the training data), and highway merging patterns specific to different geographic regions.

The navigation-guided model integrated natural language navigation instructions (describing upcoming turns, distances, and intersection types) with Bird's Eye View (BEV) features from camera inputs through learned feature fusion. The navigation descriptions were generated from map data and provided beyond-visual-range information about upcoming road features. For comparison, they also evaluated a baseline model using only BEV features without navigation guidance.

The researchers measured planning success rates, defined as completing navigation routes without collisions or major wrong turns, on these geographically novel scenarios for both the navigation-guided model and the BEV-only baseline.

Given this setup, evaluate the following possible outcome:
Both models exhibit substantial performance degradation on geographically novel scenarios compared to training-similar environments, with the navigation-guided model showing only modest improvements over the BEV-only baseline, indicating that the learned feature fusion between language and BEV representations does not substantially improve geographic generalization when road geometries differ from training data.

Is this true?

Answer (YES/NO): NO